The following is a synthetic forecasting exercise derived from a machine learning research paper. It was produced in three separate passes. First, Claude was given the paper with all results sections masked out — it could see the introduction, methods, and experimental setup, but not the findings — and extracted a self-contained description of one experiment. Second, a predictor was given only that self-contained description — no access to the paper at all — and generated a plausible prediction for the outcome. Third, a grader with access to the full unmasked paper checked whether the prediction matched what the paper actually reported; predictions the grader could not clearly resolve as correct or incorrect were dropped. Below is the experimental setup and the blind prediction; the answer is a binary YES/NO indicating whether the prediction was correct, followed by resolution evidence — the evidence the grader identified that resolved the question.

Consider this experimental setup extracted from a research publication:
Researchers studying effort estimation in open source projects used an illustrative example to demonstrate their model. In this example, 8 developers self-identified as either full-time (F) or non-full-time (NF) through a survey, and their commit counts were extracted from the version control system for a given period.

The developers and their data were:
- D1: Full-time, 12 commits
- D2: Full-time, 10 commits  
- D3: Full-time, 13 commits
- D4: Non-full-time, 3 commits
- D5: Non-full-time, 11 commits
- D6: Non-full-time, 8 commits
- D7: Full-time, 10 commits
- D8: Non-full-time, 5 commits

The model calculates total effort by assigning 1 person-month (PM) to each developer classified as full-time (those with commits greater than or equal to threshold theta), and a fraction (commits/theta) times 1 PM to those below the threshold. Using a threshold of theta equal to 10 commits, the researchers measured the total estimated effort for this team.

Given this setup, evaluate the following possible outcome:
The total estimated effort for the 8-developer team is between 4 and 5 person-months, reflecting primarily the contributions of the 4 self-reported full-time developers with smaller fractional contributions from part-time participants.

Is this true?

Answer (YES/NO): NO